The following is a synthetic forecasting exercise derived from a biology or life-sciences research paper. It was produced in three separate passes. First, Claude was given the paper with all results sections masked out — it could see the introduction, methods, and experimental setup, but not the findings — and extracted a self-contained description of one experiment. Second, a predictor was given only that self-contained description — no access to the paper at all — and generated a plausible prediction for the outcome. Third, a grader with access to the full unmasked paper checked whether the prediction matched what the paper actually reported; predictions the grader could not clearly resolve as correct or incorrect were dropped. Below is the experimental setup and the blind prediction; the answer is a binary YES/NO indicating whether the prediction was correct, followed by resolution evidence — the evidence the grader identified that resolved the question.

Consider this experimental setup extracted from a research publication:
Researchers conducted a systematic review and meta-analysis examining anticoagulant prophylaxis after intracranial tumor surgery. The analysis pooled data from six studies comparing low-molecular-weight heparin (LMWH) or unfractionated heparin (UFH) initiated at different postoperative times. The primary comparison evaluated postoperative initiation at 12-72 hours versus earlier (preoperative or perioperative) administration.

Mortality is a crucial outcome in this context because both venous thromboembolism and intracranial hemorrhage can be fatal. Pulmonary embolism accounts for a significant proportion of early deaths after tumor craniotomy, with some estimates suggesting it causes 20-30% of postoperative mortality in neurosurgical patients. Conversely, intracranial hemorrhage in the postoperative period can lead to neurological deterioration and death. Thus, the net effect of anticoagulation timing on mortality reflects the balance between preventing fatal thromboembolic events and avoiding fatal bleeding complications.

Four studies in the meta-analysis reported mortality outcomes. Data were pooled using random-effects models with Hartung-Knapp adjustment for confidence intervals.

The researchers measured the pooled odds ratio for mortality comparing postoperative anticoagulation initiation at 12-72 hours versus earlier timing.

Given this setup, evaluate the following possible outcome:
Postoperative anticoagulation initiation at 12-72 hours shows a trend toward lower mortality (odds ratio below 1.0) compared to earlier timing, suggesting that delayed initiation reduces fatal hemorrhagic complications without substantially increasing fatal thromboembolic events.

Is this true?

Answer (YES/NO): NO